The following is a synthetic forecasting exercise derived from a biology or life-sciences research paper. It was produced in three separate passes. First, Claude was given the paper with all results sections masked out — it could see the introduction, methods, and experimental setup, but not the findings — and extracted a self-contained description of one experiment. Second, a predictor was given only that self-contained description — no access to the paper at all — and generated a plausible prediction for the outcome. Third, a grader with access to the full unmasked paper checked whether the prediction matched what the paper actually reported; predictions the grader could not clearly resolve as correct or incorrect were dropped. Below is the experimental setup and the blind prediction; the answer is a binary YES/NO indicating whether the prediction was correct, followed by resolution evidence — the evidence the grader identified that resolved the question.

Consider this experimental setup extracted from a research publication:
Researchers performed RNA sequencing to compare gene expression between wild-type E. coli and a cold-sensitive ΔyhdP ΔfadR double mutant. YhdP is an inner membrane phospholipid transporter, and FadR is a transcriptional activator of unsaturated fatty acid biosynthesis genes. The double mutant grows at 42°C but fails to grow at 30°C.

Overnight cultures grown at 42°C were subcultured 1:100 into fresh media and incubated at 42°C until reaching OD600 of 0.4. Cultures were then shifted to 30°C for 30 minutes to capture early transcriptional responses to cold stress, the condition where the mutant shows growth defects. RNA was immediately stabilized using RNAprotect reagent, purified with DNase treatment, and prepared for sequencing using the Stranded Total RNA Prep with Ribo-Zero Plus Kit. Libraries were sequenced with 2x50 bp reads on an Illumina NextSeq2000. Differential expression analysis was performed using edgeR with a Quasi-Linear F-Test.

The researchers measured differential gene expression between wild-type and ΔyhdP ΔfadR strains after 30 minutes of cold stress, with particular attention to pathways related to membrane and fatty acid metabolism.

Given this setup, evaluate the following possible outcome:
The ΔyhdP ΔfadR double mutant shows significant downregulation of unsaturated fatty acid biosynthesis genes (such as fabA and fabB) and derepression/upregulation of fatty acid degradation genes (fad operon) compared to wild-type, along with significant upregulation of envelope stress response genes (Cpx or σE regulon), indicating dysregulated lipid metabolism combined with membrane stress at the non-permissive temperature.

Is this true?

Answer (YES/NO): NO